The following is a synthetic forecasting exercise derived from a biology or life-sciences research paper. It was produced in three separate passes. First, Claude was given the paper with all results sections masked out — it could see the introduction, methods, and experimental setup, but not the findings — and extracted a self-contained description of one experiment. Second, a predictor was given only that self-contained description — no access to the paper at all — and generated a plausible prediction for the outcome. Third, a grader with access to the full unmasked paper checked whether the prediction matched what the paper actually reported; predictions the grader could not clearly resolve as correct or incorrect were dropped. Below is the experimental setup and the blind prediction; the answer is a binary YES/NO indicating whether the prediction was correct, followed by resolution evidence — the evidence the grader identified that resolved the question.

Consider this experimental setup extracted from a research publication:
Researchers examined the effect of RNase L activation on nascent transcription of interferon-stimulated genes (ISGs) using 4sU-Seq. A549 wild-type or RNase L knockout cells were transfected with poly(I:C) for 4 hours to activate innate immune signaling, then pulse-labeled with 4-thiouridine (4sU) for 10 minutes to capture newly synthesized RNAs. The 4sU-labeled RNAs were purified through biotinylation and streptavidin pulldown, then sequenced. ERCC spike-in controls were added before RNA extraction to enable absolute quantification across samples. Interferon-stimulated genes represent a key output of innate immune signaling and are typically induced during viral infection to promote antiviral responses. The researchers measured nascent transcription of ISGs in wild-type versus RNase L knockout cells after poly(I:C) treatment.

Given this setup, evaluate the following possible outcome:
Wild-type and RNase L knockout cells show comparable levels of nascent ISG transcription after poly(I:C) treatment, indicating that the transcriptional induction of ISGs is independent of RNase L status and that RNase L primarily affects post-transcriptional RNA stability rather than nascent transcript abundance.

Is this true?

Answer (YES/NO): NO